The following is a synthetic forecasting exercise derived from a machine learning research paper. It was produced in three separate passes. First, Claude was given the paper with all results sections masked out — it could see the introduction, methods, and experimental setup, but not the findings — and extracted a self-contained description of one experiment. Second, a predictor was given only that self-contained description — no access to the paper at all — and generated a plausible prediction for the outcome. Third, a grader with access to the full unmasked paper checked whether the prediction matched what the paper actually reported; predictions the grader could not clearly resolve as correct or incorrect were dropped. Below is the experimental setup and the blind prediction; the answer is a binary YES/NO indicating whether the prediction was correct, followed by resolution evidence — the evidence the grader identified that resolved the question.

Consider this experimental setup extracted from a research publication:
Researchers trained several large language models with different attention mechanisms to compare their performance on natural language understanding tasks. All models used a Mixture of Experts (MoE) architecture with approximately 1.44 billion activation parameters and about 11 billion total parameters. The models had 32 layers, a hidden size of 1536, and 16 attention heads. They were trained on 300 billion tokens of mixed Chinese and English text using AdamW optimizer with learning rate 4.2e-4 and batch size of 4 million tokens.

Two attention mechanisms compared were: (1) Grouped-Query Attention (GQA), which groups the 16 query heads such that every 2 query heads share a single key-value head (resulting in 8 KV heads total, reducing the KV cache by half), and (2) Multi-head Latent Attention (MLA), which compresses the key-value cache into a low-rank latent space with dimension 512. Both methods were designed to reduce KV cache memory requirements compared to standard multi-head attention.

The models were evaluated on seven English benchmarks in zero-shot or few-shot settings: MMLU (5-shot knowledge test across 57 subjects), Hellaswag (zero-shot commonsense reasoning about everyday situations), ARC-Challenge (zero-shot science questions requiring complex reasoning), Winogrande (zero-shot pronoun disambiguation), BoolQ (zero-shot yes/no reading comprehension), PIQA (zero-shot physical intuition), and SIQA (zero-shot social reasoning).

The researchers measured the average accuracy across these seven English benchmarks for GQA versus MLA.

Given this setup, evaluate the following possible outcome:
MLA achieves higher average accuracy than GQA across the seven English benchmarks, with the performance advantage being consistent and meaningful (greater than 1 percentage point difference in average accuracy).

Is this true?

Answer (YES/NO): NO